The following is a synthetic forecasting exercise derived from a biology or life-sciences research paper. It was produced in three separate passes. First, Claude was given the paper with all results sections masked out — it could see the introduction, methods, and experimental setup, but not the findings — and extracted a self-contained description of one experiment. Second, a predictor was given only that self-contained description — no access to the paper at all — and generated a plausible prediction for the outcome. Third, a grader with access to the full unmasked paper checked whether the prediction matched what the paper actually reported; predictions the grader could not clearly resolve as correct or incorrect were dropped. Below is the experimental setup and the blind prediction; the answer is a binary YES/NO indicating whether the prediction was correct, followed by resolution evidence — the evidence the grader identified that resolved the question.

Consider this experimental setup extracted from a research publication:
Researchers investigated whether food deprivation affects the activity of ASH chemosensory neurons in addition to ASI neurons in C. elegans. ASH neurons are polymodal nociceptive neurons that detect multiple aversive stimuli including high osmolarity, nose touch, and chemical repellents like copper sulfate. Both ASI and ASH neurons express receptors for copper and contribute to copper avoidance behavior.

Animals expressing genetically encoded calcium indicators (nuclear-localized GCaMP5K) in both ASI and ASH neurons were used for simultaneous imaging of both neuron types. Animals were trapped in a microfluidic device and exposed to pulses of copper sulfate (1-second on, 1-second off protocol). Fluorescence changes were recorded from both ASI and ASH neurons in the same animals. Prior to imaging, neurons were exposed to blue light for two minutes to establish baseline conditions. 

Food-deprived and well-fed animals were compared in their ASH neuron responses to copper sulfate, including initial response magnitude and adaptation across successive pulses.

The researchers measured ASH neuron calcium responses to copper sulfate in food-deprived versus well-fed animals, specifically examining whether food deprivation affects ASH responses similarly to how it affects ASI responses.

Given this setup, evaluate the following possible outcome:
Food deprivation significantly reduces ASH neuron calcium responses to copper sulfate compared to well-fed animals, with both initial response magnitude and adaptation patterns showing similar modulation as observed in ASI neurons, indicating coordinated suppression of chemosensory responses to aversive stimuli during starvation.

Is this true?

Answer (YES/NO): NO